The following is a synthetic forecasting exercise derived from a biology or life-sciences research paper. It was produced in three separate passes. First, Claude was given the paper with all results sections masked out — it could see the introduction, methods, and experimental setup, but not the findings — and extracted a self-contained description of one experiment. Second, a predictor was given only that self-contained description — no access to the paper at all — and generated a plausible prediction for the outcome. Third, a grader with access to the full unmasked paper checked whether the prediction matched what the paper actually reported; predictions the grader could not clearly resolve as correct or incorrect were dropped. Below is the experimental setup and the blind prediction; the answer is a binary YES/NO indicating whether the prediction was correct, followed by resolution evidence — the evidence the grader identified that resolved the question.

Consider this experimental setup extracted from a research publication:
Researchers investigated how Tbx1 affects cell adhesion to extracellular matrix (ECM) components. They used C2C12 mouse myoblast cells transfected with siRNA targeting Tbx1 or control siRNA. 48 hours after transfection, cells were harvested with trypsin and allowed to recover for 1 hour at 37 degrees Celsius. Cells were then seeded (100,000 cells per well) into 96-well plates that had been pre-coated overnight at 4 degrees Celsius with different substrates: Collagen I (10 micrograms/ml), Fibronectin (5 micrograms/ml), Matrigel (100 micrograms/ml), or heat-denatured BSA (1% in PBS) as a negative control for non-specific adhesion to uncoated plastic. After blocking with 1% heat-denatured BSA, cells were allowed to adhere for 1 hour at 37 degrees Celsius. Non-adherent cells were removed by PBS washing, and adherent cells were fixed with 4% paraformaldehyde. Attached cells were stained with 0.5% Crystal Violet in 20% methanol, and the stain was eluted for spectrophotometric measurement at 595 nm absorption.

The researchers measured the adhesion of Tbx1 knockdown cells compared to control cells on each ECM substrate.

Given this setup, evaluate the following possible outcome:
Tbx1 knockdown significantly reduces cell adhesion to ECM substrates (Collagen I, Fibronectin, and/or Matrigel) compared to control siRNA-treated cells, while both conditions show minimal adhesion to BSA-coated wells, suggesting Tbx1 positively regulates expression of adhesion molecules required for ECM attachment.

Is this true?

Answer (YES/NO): NO